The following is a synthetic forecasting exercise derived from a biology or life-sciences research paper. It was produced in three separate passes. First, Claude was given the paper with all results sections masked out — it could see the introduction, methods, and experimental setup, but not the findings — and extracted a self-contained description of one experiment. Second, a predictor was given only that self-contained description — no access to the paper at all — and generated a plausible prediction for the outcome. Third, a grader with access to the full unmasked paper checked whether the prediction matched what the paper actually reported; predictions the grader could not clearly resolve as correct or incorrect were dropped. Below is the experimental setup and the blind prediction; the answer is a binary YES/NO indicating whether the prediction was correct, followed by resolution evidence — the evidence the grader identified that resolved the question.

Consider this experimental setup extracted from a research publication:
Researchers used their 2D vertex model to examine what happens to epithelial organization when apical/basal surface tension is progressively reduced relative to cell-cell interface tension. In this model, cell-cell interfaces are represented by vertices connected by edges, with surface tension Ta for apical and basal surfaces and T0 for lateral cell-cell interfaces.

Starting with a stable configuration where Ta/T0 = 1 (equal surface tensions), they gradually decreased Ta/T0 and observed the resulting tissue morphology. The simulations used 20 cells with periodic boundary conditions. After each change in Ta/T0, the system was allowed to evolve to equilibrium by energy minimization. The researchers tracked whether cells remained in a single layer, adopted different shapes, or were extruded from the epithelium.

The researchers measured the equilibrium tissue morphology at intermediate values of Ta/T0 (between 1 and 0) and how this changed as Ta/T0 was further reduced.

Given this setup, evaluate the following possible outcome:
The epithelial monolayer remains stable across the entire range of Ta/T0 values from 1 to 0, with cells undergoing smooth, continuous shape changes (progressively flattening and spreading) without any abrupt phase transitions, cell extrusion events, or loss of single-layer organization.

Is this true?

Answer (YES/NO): NO